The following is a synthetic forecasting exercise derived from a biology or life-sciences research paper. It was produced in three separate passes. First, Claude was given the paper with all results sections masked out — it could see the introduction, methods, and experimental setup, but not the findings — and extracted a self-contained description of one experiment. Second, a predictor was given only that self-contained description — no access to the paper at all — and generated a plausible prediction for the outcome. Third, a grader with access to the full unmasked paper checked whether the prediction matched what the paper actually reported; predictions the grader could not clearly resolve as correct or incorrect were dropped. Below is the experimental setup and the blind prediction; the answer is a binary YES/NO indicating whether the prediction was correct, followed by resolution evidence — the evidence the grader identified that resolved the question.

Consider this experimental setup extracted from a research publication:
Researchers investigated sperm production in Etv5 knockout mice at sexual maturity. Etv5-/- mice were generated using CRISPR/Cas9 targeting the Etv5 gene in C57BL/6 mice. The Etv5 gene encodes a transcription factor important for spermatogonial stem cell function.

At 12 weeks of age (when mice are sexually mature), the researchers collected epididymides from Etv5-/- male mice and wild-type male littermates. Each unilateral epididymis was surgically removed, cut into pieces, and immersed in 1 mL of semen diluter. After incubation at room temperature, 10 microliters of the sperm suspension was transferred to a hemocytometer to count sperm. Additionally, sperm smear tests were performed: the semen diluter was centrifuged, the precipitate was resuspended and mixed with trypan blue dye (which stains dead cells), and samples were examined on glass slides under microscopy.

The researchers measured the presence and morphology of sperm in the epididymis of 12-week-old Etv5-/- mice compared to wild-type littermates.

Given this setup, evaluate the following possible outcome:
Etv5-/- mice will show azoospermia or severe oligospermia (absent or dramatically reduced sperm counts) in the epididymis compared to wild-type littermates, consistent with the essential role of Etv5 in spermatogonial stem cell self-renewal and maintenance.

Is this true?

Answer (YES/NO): YES